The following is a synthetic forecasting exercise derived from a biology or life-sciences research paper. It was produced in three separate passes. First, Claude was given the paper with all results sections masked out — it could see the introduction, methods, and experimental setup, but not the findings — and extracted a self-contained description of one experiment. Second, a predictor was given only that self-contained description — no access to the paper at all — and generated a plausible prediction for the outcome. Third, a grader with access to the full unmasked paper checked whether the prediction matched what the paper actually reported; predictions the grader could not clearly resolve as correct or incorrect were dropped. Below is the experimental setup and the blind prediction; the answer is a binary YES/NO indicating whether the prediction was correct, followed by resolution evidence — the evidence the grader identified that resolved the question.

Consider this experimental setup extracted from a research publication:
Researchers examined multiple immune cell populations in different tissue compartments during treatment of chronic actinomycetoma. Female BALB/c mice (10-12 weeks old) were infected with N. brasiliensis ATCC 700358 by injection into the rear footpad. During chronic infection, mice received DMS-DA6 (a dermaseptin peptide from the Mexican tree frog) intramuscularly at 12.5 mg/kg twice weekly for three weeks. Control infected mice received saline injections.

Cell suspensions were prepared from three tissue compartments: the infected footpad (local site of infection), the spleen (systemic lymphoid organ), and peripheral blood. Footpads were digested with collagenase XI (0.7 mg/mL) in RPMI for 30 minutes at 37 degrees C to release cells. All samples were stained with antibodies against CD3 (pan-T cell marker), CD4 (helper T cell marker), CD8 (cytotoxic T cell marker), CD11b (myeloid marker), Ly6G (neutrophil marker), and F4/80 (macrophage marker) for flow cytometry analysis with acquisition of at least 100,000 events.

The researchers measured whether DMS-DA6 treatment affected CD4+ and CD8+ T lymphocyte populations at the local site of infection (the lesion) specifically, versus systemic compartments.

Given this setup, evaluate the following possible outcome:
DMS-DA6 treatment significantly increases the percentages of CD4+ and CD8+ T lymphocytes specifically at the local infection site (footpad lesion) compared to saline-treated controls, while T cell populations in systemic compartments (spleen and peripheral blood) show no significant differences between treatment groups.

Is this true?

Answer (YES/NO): NO